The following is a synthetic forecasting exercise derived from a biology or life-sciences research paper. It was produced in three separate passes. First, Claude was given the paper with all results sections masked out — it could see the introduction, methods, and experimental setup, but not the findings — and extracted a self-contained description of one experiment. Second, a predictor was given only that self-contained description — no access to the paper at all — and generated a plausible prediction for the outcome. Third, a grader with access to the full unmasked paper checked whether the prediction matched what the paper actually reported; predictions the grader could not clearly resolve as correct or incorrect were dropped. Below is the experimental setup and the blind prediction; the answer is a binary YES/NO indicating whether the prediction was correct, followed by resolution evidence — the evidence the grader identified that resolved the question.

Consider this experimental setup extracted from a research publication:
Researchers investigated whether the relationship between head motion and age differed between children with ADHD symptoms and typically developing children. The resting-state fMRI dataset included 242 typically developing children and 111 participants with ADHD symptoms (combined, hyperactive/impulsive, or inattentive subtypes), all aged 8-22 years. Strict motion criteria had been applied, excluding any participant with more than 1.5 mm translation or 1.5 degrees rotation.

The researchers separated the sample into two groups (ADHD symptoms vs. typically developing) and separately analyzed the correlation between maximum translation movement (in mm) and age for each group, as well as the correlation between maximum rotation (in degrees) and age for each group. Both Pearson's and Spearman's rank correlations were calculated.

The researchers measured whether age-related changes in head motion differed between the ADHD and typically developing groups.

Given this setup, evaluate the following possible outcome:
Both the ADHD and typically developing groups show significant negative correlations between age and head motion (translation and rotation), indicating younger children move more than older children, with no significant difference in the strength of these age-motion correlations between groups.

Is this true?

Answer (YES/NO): NO